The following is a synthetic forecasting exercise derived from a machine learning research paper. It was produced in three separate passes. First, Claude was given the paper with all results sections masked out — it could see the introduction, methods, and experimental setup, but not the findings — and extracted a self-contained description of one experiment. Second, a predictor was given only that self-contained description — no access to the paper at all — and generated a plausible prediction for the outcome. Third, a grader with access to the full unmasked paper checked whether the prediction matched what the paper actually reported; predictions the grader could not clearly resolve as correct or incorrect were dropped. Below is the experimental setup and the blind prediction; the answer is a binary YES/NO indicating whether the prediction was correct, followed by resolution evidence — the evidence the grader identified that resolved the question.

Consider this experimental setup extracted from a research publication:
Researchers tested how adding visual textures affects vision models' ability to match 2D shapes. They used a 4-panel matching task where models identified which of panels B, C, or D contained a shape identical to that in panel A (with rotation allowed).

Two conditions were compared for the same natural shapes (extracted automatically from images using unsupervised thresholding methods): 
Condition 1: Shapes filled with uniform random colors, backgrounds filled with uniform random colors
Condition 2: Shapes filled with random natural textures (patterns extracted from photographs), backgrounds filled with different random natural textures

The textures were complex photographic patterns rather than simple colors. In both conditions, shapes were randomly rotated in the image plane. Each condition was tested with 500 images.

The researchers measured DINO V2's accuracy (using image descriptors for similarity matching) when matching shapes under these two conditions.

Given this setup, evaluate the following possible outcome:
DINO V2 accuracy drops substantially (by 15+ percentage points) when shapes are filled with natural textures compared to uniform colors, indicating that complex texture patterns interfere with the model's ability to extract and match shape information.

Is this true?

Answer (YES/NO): YES